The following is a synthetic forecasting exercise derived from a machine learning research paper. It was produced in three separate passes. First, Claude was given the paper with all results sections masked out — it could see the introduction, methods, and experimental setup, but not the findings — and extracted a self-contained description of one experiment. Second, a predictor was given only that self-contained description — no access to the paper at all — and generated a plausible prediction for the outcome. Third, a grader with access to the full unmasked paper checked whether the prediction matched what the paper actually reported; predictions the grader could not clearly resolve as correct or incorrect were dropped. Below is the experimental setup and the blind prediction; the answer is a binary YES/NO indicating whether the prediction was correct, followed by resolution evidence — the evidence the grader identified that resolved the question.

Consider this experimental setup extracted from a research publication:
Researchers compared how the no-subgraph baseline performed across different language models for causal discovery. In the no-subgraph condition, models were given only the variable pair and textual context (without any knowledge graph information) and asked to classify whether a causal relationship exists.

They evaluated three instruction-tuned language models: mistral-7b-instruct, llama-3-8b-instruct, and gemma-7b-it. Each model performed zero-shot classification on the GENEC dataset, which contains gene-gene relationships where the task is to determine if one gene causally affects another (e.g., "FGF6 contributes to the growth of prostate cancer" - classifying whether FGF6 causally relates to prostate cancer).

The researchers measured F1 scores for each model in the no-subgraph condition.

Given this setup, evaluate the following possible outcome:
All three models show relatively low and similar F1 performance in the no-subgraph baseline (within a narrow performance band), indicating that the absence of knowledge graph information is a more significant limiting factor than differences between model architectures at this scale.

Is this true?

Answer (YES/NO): NO